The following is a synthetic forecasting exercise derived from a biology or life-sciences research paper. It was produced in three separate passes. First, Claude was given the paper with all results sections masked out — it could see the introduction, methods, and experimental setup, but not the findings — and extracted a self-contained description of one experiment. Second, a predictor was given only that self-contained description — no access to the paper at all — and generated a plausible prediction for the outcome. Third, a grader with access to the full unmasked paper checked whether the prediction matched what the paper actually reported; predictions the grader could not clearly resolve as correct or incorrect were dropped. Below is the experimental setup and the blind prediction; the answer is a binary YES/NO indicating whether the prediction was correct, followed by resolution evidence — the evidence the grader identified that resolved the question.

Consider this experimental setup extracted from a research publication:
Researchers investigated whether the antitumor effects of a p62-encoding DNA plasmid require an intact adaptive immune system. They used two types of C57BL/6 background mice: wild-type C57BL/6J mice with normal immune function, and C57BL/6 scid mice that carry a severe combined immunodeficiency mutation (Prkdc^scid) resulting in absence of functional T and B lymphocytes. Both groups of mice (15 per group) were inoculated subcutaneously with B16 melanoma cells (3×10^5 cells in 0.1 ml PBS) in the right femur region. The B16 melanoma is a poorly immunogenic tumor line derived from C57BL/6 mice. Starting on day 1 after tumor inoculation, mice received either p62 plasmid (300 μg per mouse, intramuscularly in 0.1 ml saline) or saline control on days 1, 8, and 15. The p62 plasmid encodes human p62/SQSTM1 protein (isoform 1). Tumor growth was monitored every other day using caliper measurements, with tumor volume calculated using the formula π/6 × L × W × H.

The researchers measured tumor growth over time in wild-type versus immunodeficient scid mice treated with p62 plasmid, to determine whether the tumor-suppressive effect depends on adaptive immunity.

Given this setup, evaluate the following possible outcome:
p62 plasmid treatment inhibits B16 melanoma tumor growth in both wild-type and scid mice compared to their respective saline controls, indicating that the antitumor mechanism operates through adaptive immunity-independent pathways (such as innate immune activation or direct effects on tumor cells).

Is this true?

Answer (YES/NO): NO